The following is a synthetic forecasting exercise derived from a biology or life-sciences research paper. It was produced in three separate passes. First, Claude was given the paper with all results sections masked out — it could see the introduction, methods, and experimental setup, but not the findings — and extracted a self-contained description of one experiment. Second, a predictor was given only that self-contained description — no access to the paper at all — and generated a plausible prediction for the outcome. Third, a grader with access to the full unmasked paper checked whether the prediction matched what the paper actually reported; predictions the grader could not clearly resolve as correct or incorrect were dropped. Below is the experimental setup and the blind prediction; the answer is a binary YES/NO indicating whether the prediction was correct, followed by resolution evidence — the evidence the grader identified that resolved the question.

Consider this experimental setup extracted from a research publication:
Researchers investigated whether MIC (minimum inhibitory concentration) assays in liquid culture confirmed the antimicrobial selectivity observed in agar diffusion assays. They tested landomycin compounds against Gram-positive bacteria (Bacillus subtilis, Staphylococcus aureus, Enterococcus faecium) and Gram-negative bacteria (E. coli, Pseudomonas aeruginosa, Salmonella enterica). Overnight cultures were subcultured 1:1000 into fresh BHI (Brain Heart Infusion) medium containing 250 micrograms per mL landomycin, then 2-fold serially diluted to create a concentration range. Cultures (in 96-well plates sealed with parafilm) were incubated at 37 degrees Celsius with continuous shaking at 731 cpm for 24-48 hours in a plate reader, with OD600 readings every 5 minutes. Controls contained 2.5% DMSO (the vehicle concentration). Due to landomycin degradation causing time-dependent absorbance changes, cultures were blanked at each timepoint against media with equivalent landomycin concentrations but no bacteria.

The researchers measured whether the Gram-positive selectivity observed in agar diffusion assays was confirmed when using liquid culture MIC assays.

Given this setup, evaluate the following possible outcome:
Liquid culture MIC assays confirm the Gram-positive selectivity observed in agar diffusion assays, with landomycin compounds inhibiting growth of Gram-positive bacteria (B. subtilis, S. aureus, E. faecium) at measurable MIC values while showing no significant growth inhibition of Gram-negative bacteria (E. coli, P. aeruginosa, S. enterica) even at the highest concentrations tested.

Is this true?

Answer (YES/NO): YES